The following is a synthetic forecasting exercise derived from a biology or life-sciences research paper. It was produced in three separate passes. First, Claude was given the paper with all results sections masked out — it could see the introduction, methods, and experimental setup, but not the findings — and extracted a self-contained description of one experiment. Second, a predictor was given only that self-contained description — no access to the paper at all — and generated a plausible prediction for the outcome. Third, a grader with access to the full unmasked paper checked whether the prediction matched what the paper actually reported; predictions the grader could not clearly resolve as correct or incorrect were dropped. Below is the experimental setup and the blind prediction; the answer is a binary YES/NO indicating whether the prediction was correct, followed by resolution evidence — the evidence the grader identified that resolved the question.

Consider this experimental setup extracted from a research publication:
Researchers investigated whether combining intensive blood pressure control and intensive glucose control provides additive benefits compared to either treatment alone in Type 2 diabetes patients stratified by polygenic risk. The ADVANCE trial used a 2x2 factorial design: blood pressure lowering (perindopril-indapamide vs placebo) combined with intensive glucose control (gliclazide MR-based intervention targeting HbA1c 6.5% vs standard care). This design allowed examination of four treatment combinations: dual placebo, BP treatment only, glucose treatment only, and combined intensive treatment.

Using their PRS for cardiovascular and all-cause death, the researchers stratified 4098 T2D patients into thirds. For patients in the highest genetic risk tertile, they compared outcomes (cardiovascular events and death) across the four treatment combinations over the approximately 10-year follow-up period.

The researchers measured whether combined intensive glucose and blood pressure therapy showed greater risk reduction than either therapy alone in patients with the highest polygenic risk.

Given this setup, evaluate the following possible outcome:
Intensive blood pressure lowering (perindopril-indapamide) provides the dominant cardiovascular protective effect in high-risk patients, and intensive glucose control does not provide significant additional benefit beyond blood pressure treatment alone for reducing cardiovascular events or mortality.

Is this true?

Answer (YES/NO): YES